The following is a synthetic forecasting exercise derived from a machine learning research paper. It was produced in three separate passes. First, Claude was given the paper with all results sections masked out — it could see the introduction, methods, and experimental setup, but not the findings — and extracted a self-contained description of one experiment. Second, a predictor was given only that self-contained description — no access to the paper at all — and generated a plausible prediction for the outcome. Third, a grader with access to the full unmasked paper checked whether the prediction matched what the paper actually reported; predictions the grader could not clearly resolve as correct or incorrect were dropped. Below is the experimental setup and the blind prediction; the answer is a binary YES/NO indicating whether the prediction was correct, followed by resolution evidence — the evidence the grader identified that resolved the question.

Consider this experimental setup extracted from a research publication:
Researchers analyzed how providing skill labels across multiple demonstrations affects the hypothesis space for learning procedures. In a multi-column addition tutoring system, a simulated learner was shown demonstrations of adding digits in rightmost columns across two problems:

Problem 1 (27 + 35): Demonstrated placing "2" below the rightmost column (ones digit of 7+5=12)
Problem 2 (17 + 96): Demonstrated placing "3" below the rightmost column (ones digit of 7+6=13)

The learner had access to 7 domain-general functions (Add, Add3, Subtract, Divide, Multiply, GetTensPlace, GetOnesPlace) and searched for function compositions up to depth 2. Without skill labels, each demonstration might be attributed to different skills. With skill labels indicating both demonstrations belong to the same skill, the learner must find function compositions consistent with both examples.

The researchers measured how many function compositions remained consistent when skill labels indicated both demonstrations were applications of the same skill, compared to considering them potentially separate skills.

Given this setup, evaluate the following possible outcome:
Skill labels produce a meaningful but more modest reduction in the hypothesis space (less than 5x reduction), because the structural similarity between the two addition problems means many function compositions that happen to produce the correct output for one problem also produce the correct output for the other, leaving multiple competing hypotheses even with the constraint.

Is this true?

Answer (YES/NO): NO